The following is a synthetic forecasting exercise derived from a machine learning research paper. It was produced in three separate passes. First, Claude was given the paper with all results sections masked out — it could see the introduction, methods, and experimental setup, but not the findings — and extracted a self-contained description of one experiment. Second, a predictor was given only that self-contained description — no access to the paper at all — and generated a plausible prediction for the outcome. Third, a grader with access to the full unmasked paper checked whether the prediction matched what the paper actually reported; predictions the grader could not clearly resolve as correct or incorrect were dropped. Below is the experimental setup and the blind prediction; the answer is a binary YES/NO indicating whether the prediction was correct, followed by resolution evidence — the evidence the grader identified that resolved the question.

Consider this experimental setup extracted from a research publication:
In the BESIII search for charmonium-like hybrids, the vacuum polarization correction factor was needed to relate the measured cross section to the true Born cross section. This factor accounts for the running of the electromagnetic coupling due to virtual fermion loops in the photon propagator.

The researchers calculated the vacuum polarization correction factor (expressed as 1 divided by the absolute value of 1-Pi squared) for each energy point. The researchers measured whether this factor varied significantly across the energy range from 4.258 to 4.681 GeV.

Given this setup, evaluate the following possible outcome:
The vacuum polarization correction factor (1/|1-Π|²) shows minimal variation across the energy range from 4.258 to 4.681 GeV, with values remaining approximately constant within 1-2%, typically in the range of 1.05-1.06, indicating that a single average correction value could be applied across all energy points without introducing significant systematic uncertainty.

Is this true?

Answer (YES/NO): NO